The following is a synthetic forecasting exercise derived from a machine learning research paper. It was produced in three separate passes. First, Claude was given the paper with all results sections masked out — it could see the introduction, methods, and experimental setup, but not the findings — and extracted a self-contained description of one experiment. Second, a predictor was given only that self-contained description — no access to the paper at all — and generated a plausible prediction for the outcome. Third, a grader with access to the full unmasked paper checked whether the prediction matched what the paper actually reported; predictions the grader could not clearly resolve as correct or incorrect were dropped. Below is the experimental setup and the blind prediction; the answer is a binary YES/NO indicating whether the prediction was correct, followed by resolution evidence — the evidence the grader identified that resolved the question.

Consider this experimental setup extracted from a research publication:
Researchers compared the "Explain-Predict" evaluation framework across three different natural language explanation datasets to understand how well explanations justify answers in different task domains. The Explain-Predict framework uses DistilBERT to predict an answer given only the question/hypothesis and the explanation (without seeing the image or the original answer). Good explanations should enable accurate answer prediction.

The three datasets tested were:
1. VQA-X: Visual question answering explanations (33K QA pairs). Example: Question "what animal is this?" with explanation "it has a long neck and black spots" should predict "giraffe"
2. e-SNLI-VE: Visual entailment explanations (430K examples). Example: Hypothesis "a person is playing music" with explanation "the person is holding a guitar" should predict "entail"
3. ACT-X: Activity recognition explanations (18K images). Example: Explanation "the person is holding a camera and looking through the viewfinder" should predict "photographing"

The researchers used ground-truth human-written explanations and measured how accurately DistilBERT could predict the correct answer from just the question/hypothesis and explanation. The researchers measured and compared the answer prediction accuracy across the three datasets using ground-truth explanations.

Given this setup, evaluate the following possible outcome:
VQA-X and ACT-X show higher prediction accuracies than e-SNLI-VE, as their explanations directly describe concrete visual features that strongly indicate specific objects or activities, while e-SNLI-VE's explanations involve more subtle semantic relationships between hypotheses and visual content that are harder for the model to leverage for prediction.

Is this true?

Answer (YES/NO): NO